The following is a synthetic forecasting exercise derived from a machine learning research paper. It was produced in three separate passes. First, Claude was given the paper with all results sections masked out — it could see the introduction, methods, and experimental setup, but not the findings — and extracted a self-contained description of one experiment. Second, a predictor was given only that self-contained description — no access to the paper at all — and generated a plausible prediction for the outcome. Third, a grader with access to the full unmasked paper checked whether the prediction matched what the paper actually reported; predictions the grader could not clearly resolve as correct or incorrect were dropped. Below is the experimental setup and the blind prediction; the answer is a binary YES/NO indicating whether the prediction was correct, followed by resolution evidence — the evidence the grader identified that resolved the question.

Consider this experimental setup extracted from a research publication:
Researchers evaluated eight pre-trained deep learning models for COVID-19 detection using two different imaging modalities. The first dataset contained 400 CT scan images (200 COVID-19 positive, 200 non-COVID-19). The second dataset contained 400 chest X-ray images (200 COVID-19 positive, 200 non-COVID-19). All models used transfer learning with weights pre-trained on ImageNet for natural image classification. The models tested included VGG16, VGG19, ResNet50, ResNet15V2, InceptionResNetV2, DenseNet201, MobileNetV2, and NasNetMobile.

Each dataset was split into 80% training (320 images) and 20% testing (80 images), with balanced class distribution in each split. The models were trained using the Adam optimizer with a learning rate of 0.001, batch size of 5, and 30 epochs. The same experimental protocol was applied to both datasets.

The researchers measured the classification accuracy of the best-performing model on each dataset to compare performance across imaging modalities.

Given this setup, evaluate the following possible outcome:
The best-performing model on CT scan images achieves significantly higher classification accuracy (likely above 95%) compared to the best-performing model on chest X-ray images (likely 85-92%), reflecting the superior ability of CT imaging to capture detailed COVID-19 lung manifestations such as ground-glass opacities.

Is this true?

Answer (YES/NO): NO